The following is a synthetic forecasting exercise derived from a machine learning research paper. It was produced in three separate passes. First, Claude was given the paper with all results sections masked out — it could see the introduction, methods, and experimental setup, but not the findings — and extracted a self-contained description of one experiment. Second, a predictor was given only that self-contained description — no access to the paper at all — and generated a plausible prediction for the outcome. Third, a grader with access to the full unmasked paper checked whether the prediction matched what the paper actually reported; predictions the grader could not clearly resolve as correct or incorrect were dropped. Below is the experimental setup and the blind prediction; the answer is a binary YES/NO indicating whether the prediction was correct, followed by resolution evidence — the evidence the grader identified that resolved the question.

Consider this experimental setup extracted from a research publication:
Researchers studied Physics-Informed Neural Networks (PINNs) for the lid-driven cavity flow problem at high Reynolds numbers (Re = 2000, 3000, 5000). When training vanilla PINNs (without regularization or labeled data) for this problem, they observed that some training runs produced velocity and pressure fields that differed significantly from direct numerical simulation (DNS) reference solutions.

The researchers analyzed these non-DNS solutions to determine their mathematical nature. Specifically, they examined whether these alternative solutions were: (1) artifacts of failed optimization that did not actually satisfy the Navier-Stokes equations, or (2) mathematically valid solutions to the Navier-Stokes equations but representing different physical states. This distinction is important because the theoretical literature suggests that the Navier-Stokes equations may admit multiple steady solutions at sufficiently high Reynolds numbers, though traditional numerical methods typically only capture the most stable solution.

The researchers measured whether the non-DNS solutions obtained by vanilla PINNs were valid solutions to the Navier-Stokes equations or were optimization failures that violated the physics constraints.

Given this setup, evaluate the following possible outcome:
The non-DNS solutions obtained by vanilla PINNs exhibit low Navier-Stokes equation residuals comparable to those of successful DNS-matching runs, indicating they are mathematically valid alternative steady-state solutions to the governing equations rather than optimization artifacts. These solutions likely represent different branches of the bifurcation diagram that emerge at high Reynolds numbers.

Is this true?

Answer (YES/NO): YES